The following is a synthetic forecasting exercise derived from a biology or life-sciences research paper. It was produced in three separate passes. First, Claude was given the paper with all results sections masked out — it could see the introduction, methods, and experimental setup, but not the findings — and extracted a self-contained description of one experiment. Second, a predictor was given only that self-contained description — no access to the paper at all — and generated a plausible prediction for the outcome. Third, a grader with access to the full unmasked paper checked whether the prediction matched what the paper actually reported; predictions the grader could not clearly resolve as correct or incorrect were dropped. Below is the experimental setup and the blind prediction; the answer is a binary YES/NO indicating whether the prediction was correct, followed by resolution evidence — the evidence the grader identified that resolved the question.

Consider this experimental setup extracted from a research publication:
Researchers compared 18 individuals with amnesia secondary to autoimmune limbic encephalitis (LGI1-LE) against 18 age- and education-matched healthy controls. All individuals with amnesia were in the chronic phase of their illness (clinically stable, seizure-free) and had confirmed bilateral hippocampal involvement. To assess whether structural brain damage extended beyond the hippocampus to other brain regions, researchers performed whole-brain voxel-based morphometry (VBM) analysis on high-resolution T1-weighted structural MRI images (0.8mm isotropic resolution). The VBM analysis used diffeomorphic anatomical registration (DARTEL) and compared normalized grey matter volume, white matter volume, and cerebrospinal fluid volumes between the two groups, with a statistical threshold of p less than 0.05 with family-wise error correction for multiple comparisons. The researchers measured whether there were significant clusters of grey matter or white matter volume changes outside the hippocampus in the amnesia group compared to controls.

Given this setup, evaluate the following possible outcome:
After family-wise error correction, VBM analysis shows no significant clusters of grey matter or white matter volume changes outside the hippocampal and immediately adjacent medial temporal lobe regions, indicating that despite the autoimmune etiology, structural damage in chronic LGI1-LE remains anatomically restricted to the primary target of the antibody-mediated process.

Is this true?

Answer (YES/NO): YES